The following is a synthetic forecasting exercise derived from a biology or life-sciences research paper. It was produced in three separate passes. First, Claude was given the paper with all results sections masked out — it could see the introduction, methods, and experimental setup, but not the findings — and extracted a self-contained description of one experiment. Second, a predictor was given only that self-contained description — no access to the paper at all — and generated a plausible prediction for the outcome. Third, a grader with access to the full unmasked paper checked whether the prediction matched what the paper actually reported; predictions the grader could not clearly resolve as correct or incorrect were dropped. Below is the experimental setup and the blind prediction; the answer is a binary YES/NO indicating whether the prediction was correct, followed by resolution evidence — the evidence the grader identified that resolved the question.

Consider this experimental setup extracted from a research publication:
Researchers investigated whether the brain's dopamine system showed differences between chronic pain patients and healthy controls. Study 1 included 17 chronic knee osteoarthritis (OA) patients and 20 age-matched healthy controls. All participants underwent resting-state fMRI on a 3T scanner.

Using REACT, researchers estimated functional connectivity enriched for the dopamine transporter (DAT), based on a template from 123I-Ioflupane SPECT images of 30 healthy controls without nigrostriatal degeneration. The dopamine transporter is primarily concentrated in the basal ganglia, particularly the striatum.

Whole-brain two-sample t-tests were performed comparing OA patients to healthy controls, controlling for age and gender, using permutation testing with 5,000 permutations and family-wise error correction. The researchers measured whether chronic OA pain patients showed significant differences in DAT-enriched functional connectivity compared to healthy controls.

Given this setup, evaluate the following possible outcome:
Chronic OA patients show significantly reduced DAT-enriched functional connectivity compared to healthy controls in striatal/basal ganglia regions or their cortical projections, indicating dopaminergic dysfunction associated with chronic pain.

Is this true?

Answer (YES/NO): NO